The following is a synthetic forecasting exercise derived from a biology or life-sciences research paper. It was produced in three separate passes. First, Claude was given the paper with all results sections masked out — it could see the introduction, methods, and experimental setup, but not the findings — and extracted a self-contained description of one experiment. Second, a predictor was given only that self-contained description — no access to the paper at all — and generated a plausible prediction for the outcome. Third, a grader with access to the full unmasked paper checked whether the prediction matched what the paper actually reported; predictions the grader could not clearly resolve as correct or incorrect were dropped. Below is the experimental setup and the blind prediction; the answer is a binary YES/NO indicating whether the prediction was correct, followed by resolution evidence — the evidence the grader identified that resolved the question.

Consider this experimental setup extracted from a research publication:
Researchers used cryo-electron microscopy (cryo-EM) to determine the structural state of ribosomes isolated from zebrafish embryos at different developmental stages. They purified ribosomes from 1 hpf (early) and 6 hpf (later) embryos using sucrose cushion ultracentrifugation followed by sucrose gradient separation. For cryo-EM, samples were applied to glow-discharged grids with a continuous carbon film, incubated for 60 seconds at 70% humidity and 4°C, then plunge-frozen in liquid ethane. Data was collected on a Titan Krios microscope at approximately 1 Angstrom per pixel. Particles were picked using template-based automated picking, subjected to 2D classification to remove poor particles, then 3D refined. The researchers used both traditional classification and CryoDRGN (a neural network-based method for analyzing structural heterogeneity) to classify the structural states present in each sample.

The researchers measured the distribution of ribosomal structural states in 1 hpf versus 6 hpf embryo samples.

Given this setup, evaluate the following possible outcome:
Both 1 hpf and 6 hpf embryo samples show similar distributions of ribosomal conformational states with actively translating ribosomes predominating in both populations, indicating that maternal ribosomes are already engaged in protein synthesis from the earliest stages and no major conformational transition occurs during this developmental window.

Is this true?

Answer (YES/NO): NO